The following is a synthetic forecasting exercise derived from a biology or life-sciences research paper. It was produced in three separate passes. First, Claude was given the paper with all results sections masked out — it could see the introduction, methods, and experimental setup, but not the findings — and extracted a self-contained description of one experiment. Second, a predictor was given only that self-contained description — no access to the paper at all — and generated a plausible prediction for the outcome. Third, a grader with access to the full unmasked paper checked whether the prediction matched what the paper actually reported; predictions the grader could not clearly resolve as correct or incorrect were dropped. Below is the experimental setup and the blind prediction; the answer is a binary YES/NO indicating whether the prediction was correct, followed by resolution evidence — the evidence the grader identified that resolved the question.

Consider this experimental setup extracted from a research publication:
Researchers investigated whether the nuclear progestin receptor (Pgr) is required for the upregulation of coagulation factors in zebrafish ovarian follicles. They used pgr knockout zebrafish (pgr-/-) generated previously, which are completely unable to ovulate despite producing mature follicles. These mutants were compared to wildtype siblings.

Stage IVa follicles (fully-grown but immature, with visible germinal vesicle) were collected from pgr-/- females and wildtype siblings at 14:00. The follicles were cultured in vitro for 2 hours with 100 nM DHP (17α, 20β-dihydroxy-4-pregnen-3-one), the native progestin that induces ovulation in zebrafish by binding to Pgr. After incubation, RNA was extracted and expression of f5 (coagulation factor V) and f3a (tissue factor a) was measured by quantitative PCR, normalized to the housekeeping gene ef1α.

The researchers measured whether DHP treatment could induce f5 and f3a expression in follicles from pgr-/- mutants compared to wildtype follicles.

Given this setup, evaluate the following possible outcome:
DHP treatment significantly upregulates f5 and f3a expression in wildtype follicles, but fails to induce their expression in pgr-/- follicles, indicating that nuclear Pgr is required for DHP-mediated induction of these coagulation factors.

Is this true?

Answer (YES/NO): YES